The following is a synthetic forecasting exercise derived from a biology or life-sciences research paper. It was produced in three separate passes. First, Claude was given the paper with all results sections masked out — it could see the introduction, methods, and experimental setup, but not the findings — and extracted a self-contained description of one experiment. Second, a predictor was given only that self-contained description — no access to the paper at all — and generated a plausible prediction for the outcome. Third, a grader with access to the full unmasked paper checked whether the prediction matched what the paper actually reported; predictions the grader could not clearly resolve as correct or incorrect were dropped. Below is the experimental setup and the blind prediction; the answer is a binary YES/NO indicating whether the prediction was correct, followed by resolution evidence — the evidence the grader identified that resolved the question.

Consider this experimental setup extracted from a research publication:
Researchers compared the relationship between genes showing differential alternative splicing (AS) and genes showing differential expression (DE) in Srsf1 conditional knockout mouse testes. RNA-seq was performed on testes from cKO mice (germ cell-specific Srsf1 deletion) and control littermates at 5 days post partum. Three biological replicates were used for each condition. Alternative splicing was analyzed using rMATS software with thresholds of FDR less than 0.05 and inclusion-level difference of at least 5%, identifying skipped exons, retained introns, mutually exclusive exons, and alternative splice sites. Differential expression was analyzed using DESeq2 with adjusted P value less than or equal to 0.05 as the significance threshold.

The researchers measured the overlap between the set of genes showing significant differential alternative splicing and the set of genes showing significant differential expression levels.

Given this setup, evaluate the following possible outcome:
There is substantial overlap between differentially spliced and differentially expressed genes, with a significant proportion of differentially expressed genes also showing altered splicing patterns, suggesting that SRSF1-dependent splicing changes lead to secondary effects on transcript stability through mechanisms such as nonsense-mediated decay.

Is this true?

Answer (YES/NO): NO